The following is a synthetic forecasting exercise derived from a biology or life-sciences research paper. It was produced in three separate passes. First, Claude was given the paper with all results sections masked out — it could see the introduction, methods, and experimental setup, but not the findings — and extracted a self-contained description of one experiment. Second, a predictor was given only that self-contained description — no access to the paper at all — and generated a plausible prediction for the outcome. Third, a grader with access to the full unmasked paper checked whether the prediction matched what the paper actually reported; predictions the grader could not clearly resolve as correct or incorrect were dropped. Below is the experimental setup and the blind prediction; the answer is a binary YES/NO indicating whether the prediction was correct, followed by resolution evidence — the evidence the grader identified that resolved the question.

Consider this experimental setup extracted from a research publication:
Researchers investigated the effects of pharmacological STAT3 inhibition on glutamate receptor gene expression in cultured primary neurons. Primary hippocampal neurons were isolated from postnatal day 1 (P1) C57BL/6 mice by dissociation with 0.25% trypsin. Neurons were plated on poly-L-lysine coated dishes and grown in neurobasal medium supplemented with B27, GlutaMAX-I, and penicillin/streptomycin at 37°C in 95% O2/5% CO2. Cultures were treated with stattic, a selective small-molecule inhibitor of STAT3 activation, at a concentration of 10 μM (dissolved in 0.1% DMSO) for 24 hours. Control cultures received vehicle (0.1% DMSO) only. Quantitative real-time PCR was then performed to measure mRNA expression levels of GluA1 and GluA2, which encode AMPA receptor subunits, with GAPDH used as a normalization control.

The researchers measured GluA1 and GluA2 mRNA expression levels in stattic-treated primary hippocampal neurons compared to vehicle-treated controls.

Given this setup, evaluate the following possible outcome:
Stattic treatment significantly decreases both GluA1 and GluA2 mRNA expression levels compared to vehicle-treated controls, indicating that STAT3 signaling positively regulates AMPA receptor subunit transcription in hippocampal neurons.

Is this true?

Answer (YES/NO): NO